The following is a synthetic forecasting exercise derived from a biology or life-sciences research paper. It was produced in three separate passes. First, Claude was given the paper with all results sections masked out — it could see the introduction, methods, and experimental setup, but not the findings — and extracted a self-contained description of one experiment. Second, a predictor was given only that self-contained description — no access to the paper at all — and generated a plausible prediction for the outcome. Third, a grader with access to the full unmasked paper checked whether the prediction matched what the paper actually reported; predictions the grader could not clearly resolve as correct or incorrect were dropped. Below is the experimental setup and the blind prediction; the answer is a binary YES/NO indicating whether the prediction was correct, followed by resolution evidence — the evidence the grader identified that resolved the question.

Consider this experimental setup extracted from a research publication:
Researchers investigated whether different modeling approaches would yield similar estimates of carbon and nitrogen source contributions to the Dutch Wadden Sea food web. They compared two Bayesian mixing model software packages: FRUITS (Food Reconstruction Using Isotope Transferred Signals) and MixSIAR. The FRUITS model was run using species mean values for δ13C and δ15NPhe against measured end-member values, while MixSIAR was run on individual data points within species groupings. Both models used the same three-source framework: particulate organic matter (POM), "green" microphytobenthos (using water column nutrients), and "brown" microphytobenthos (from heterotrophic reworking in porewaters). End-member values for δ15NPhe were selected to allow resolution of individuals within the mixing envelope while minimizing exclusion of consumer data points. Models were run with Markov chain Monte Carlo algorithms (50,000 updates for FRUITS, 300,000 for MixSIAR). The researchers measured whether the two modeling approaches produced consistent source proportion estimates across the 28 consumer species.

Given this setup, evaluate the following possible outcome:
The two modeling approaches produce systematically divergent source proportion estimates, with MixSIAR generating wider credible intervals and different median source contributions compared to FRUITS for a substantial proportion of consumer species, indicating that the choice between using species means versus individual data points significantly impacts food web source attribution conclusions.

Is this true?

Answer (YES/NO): NO